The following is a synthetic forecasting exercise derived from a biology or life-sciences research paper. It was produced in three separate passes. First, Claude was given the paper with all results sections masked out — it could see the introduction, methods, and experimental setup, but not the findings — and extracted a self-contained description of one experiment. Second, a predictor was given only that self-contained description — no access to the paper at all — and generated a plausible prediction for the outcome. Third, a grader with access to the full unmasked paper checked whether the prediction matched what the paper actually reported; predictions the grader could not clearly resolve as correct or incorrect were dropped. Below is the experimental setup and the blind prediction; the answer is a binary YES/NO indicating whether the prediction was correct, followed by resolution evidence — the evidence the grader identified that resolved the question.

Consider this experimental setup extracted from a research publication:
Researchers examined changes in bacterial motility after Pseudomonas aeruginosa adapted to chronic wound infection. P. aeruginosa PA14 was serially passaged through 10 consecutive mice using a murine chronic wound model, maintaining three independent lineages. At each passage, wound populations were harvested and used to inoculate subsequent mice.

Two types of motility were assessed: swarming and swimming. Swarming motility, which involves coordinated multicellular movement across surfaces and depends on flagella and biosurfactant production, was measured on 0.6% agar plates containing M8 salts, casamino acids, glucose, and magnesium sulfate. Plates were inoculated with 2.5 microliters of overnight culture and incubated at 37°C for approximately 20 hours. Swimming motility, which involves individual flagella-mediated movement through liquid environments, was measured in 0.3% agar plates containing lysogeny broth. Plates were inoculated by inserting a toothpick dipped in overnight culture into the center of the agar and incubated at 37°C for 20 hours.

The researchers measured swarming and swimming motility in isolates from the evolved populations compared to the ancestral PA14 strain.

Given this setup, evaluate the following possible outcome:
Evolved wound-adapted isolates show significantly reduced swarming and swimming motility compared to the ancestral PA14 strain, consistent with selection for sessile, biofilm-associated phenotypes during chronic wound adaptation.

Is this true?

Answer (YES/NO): NO